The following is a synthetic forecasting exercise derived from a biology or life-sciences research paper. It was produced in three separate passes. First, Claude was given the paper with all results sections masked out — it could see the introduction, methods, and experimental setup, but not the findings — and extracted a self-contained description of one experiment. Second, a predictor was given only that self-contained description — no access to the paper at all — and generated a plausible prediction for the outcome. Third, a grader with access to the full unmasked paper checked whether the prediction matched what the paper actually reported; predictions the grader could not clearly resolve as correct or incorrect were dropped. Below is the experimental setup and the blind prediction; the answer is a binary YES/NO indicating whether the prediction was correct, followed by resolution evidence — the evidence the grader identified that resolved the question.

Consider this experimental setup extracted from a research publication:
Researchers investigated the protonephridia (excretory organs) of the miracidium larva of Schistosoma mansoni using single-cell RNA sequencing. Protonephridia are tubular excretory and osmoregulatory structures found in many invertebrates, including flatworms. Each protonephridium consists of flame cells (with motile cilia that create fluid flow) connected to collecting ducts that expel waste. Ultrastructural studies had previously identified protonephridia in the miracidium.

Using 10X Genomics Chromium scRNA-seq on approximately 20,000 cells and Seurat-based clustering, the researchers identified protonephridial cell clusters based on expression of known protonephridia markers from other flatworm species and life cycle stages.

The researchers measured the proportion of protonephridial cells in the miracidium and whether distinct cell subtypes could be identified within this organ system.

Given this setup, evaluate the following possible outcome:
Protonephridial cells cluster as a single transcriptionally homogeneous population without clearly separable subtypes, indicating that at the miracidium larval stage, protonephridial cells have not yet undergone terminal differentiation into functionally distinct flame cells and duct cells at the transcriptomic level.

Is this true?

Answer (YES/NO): YES